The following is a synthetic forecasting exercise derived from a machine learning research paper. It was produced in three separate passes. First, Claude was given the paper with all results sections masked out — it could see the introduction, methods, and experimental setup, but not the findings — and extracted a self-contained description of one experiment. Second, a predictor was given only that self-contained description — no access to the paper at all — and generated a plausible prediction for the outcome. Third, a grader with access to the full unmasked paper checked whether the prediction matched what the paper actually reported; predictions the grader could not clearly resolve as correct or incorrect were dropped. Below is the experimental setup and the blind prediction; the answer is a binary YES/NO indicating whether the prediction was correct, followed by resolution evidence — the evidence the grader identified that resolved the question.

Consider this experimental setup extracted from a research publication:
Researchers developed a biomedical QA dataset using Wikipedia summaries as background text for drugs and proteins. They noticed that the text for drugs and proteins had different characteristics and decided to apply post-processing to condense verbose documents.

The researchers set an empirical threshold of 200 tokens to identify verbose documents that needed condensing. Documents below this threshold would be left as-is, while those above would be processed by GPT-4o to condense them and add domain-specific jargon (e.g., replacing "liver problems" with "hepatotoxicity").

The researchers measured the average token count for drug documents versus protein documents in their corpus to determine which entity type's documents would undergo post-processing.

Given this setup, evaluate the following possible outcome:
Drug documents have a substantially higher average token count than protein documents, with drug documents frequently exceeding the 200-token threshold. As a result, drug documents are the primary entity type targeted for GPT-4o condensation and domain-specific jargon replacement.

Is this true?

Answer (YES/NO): YES